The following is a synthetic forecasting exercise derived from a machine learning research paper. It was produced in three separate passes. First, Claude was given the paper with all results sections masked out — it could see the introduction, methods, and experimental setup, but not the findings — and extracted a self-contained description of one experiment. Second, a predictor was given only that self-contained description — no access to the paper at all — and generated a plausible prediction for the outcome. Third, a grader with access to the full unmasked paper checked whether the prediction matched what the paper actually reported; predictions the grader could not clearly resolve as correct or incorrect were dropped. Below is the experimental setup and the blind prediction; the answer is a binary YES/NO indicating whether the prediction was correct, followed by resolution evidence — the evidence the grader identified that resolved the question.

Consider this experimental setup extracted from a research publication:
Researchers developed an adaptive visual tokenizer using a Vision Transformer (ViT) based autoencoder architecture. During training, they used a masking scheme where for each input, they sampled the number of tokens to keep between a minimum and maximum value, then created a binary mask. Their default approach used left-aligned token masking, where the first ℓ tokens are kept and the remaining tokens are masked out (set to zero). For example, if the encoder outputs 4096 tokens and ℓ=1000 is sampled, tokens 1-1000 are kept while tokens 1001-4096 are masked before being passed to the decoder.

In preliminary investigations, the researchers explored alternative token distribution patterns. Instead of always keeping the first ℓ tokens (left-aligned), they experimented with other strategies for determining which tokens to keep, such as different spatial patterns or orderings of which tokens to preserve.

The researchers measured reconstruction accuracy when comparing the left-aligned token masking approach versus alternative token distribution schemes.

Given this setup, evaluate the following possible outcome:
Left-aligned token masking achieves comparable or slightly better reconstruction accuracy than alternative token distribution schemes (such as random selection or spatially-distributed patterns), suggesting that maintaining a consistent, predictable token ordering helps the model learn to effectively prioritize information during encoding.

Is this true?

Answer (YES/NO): NO